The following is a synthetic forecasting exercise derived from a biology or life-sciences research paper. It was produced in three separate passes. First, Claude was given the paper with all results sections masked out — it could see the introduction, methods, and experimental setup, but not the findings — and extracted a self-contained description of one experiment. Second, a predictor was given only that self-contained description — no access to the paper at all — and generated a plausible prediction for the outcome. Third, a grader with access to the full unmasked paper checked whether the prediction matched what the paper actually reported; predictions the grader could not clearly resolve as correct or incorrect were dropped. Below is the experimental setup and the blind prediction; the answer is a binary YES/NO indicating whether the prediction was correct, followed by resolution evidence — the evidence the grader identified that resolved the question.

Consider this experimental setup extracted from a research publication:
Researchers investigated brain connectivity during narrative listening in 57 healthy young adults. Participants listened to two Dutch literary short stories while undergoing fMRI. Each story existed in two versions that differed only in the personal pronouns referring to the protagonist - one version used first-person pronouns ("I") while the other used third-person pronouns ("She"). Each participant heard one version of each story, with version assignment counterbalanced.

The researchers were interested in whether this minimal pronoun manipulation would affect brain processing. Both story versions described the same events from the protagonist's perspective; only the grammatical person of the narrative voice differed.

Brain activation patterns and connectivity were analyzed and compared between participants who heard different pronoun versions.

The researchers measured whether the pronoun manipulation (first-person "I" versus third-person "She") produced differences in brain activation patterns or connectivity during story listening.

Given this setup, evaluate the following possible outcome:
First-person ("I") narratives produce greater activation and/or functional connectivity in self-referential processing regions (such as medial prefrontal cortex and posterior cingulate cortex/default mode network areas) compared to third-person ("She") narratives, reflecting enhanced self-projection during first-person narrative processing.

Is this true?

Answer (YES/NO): NO